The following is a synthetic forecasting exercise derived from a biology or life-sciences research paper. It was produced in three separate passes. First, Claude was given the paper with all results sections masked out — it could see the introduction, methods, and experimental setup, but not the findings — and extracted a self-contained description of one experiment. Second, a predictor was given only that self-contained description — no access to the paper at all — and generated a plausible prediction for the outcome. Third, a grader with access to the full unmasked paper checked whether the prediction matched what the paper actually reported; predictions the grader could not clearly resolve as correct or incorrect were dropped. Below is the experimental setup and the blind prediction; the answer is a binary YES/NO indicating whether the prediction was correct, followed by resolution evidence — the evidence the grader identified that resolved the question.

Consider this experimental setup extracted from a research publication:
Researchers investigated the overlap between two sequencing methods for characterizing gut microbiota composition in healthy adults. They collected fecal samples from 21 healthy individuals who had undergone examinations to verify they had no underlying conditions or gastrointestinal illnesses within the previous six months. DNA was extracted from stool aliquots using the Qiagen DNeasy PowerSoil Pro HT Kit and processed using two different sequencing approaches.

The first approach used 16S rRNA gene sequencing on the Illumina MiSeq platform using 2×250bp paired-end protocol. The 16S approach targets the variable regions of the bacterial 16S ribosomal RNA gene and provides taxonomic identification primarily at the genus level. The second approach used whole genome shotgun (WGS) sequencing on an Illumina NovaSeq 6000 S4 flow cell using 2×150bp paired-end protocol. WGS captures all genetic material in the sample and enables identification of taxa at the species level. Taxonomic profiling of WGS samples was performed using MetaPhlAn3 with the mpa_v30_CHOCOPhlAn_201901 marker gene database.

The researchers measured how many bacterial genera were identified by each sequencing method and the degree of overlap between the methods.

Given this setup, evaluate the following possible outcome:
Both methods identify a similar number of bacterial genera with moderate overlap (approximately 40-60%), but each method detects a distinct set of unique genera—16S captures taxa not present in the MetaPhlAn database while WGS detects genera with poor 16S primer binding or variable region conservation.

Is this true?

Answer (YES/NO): YES